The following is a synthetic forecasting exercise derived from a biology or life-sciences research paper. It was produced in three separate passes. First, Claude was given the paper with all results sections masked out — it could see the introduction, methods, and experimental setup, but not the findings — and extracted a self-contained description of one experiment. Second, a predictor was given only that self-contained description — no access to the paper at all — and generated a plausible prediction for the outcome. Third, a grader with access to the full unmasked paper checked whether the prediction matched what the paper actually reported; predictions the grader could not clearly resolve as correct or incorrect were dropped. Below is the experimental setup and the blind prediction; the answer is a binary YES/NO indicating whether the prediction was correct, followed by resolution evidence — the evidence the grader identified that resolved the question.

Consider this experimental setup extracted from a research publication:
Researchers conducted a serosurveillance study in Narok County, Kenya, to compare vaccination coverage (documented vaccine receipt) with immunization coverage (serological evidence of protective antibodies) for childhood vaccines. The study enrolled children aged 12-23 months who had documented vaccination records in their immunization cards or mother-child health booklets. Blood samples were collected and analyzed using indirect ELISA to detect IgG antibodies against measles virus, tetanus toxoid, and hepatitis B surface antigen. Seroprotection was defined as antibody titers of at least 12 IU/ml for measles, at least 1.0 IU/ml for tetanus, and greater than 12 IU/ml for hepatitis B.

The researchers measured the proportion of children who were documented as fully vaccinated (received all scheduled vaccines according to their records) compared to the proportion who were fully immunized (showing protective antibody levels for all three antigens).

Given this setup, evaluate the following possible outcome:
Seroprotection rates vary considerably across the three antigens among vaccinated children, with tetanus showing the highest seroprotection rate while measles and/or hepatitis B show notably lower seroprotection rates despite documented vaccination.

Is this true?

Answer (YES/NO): NO